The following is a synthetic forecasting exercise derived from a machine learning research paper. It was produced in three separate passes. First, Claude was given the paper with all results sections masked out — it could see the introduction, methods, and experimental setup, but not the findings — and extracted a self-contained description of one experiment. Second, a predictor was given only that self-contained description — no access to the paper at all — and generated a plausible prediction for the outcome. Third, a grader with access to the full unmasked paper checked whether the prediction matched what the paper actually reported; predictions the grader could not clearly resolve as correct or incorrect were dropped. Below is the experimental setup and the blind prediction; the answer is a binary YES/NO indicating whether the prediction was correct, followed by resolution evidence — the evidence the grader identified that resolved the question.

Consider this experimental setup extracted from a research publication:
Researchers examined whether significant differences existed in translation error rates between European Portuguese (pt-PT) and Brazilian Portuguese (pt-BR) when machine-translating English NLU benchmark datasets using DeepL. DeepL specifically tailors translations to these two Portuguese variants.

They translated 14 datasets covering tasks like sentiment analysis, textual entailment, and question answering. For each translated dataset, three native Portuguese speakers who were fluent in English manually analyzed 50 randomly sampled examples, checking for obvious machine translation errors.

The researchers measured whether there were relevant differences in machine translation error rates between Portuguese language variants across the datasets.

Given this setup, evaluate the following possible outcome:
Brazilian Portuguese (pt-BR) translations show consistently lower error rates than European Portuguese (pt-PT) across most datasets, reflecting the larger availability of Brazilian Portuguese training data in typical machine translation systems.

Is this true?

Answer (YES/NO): NO